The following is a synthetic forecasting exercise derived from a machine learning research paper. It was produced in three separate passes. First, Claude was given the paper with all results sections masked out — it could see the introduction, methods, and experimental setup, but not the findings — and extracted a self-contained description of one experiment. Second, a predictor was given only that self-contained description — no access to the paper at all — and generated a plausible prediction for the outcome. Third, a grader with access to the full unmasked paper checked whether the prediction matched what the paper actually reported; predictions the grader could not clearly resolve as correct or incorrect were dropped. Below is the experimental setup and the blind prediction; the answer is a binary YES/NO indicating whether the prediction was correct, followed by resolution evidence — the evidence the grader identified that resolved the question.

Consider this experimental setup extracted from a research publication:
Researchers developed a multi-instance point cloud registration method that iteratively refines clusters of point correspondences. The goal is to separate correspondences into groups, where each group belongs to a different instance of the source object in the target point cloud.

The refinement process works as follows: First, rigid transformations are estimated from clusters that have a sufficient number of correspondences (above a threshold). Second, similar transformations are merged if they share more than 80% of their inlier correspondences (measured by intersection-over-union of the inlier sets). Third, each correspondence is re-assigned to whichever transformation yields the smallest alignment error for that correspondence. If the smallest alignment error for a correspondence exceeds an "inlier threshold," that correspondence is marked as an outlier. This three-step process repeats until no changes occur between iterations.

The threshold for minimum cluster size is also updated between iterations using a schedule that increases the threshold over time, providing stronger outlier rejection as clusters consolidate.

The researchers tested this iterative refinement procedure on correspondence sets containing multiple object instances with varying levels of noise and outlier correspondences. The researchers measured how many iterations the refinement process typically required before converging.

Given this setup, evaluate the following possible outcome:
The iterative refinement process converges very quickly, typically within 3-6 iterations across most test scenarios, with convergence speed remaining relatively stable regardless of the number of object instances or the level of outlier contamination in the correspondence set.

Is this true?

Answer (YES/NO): NO